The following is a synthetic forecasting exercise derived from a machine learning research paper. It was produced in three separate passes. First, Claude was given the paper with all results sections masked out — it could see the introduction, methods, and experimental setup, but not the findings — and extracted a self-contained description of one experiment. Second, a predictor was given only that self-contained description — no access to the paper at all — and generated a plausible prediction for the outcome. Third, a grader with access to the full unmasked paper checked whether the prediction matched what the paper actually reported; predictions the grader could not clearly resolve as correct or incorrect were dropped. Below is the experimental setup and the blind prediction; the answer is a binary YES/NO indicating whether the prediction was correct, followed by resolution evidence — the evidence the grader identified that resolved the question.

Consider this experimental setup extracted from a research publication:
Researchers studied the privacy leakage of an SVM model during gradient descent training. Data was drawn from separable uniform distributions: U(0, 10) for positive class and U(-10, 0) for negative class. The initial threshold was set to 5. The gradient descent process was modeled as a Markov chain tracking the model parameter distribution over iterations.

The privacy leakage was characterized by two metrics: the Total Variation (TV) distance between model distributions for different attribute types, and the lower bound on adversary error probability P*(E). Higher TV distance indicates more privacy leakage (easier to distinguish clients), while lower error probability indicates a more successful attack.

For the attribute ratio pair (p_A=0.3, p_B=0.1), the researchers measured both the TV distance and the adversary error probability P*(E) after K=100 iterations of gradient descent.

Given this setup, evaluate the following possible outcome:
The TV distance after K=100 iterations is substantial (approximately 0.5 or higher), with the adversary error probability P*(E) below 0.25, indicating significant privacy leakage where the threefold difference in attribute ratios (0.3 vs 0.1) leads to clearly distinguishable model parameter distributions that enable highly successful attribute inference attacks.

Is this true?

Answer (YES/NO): NO